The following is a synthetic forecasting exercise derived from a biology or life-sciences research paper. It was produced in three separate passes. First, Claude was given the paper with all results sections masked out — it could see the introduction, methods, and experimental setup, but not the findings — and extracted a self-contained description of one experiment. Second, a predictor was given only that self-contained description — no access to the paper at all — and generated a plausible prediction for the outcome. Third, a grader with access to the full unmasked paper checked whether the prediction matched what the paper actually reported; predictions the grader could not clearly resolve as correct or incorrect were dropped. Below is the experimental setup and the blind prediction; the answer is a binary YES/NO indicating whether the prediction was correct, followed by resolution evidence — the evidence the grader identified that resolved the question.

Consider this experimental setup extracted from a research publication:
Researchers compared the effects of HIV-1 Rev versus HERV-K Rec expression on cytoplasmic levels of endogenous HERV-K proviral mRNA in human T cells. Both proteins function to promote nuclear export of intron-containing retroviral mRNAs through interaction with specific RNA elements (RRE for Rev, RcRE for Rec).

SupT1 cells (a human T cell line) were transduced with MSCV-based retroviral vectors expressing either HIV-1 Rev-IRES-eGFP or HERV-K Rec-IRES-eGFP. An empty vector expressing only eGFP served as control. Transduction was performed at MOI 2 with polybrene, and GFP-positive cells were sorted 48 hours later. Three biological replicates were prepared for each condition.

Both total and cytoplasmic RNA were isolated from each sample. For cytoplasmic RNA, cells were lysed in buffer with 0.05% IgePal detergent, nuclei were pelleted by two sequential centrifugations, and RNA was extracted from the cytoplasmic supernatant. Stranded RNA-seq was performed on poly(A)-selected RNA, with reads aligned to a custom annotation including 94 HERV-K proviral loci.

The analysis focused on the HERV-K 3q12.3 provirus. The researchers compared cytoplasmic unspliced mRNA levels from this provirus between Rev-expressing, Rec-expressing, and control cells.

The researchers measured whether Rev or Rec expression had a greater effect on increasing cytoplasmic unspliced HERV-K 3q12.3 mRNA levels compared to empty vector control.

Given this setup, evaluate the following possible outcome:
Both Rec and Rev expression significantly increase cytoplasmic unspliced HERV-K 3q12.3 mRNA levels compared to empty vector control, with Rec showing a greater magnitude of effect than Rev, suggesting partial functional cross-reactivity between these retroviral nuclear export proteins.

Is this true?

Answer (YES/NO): NO